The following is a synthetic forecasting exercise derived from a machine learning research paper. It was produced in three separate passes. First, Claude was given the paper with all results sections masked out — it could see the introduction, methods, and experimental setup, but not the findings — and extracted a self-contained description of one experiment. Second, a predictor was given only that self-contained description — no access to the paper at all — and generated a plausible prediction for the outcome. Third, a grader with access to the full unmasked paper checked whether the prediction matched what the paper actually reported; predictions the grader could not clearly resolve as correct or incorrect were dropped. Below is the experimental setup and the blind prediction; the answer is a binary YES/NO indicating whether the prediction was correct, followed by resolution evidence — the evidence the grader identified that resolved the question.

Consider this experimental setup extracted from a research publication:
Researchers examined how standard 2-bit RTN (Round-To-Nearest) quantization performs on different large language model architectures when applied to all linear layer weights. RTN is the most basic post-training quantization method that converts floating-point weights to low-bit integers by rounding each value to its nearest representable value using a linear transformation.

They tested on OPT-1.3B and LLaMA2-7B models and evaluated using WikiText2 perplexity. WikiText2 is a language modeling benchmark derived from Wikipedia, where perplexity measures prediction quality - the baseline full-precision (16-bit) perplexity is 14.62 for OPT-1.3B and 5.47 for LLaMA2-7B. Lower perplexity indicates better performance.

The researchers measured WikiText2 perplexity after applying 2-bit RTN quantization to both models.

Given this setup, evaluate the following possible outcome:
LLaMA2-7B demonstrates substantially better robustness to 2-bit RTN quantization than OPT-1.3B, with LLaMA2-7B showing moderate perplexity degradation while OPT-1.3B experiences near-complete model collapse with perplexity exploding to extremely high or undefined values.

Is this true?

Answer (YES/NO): NO